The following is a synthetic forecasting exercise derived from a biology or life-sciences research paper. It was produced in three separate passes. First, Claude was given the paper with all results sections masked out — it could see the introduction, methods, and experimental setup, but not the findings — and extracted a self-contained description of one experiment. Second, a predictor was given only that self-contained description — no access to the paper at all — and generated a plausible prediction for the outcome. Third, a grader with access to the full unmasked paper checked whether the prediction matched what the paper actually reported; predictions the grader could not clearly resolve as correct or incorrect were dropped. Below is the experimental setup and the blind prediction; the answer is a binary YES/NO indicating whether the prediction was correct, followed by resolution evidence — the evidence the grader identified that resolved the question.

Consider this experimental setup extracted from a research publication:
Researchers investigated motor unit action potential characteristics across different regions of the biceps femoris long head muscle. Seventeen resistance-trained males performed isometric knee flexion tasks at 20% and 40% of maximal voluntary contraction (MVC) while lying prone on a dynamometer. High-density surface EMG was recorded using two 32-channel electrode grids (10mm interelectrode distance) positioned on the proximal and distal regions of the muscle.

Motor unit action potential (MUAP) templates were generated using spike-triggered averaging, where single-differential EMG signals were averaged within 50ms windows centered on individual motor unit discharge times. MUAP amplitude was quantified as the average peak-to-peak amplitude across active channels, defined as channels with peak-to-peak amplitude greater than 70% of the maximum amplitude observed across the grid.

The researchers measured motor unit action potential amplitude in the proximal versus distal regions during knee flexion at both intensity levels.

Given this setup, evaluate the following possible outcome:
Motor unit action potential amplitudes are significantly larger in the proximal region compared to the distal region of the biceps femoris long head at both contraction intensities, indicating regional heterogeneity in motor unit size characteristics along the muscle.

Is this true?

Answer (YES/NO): NO